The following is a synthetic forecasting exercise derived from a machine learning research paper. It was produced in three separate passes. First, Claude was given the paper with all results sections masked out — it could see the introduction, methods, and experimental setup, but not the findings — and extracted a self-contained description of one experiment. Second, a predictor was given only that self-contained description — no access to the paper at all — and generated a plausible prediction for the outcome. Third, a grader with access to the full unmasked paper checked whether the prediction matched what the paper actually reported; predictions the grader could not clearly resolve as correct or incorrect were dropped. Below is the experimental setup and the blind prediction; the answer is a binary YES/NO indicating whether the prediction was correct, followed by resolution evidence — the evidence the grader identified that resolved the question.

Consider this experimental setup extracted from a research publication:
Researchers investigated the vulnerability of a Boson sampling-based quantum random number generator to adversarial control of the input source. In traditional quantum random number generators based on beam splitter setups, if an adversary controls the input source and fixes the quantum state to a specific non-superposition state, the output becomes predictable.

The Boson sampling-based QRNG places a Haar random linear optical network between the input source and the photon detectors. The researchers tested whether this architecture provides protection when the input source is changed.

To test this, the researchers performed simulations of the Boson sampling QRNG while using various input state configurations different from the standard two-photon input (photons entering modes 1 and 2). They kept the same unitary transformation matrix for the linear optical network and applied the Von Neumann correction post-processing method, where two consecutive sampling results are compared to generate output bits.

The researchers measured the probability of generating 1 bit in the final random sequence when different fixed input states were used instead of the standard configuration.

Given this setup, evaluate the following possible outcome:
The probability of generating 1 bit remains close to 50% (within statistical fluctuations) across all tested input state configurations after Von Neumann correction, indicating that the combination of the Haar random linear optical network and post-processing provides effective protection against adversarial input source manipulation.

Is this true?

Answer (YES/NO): YES